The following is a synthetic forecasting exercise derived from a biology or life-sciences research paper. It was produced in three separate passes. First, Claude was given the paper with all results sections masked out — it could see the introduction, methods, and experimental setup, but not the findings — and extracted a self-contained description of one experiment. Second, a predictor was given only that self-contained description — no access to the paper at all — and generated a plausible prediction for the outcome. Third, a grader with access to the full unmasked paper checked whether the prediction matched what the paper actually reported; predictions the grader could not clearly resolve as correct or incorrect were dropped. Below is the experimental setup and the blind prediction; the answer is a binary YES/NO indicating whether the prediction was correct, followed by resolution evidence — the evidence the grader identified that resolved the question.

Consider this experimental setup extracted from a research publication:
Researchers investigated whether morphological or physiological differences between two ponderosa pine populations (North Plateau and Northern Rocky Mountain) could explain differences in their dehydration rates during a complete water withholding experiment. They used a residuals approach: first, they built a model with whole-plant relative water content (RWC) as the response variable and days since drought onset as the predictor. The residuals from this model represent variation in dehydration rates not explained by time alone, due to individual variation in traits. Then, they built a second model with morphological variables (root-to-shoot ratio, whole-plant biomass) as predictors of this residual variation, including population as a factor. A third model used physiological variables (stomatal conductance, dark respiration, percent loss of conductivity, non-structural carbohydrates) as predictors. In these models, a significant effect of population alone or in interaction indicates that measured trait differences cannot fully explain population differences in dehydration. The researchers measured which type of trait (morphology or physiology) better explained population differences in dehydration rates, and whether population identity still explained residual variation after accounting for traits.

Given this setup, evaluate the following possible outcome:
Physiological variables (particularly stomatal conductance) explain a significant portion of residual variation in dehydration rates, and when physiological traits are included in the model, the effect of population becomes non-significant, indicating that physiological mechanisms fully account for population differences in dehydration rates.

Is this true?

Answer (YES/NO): NO